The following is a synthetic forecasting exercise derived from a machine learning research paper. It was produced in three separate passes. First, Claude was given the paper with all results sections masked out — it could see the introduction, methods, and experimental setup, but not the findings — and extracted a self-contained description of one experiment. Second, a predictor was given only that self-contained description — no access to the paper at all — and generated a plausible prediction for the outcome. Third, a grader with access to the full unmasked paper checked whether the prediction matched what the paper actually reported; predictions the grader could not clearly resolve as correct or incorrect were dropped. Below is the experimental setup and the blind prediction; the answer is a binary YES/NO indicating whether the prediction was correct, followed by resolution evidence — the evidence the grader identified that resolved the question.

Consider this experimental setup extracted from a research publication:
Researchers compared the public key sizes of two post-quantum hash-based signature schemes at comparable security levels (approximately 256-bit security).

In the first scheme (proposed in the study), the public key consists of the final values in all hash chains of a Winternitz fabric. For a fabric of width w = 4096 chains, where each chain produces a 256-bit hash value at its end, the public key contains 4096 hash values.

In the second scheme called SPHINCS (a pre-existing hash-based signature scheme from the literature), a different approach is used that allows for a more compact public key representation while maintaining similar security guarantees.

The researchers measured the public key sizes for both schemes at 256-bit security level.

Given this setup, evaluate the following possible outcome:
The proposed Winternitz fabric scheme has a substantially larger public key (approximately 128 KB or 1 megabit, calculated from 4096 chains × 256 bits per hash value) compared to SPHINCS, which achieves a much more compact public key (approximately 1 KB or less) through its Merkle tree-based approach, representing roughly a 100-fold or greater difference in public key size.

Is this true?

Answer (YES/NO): YES